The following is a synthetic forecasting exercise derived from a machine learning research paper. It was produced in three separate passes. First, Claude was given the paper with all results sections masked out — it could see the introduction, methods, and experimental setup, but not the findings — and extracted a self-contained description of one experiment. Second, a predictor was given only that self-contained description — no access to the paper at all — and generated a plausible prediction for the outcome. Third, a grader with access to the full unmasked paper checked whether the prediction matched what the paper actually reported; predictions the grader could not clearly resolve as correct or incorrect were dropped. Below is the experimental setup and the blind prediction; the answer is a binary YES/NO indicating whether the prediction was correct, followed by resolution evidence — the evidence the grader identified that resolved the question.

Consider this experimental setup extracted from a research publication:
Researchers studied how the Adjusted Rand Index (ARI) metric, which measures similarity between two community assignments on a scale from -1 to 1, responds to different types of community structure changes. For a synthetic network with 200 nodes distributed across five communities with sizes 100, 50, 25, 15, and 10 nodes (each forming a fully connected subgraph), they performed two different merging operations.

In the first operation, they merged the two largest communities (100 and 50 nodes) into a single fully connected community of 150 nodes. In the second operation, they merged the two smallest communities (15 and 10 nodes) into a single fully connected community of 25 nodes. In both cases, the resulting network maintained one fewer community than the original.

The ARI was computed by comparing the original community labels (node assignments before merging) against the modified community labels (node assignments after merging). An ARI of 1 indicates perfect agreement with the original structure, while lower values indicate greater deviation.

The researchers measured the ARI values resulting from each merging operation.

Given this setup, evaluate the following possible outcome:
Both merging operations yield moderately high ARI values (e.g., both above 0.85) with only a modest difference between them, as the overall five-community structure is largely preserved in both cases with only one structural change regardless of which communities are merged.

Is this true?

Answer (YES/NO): NO